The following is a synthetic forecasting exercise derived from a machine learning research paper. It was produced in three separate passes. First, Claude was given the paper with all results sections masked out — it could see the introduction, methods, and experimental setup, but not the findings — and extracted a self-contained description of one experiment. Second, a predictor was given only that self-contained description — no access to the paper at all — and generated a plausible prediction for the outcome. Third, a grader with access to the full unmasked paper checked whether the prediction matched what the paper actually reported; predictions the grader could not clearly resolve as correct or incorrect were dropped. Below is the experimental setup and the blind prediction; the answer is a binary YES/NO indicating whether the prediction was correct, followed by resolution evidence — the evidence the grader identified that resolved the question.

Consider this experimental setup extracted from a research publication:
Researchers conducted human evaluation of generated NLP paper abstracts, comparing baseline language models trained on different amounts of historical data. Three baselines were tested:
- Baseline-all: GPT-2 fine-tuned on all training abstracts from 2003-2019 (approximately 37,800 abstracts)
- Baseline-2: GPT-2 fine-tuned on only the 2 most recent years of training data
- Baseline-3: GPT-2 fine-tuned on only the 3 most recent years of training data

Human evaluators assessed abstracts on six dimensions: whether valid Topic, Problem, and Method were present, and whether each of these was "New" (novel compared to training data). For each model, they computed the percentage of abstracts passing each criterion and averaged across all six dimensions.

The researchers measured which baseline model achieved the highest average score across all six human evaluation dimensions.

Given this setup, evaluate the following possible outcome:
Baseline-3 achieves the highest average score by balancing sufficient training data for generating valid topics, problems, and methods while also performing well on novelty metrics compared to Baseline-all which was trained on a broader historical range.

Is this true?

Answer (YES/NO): NO